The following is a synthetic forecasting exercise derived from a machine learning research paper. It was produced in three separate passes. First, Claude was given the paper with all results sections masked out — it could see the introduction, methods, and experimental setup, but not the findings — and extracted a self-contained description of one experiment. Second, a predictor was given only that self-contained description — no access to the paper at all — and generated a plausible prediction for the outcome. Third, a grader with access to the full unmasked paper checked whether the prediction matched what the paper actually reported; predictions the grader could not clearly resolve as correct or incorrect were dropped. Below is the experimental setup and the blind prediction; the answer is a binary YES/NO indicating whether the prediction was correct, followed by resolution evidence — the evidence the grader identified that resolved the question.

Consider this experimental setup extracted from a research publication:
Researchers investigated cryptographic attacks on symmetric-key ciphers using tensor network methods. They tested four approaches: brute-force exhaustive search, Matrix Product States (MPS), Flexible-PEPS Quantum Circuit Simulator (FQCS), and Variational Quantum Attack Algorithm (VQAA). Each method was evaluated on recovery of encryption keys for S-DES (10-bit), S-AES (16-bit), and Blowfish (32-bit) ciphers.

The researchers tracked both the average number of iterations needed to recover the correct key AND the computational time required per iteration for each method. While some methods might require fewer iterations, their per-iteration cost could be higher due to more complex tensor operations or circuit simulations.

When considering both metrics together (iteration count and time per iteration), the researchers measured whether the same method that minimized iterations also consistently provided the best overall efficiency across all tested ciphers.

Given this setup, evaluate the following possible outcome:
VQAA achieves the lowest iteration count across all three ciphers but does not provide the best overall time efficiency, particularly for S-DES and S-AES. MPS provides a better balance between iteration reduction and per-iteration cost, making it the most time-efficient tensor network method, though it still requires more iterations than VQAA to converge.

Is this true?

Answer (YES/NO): NO